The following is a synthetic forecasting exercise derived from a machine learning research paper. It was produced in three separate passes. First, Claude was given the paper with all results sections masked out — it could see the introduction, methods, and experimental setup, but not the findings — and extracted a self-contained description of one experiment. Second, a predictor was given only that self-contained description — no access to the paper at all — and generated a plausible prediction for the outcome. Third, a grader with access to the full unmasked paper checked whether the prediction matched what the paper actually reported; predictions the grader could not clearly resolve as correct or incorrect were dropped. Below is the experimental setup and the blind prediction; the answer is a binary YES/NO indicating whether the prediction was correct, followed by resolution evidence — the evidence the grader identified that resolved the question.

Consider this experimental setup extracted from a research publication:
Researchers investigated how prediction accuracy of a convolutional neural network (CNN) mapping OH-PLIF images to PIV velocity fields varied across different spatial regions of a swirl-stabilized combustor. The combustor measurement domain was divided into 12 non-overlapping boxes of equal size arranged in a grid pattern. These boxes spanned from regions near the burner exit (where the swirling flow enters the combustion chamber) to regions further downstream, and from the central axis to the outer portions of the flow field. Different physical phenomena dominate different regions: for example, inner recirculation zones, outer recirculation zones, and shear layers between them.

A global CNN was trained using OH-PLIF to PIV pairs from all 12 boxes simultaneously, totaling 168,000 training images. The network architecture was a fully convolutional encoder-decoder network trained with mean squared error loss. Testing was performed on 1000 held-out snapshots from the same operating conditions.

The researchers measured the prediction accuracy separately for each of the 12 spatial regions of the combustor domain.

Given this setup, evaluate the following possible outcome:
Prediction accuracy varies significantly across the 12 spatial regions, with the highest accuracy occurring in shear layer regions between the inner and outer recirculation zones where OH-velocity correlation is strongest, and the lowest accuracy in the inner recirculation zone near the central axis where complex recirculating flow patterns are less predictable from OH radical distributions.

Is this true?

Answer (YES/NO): NO